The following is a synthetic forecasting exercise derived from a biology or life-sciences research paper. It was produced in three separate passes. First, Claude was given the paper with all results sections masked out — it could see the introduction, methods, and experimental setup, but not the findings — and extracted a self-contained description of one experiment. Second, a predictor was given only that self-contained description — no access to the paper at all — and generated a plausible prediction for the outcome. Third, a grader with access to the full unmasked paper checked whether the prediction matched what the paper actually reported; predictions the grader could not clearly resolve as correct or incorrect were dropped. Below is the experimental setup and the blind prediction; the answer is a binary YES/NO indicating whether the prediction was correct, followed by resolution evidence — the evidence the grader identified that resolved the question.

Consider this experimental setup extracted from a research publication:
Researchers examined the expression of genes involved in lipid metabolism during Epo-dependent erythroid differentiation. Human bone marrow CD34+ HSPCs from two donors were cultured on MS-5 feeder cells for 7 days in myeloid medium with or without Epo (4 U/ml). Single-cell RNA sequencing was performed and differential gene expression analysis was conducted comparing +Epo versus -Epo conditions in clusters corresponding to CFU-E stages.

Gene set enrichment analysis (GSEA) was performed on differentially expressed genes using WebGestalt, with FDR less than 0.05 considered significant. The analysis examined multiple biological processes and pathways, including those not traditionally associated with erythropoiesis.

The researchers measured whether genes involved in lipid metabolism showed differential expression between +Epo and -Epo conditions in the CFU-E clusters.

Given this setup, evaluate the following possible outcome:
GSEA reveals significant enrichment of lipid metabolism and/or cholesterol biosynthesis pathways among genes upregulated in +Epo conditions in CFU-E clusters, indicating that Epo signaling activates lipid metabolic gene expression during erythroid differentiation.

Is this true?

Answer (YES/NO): YES